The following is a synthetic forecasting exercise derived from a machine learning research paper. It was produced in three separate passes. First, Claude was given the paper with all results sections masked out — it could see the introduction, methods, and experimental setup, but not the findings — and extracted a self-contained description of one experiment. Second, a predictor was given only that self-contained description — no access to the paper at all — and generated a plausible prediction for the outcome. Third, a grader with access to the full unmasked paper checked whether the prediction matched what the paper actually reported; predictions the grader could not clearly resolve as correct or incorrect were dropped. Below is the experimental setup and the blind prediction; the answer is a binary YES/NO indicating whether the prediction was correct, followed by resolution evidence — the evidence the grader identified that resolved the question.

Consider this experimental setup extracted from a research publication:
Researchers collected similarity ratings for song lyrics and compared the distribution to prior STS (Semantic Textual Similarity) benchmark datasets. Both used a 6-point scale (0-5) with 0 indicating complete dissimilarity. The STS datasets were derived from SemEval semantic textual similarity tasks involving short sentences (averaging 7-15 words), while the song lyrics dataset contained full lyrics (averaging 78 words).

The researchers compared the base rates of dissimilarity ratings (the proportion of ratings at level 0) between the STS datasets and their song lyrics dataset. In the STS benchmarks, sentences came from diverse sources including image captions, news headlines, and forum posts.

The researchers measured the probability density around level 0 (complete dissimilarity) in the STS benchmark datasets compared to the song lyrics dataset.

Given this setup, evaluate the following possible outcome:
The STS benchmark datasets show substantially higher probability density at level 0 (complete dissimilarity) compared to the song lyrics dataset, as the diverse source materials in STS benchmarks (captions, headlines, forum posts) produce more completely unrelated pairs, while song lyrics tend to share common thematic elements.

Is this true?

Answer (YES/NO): YES